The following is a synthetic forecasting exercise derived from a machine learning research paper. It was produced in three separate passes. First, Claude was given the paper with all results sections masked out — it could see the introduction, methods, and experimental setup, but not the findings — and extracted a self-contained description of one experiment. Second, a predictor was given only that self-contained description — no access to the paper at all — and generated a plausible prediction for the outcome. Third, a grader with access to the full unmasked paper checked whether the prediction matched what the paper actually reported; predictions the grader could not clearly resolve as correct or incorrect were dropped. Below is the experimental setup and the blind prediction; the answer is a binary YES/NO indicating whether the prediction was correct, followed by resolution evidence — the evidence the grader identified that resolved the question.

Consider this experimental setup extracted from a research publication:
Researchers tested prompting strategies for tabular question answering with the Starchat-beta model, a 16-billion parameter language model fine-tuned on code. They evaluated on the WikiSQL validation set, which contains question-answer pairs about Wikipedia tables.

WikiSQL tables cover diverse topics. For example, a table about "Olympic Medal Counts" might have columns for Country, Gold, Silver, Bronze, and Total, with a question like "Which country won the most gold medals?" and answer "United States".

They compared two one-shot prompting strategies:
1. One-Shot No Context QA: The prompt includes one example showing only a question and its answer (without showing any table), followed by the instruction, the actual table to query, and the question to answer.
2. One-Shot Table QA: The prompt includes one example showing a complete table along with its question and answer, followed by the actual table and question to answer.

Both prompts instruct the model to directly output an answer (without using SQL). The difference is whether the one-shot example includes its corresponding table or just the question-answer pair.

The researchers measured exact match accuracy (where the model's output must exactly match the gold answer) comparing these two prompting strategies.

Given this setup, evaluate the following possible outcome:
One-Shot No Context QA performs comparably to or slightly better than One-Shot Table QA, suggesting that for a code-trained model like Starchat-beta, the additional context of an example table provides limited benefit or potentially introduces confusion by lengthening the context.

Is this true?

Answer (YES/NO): NO